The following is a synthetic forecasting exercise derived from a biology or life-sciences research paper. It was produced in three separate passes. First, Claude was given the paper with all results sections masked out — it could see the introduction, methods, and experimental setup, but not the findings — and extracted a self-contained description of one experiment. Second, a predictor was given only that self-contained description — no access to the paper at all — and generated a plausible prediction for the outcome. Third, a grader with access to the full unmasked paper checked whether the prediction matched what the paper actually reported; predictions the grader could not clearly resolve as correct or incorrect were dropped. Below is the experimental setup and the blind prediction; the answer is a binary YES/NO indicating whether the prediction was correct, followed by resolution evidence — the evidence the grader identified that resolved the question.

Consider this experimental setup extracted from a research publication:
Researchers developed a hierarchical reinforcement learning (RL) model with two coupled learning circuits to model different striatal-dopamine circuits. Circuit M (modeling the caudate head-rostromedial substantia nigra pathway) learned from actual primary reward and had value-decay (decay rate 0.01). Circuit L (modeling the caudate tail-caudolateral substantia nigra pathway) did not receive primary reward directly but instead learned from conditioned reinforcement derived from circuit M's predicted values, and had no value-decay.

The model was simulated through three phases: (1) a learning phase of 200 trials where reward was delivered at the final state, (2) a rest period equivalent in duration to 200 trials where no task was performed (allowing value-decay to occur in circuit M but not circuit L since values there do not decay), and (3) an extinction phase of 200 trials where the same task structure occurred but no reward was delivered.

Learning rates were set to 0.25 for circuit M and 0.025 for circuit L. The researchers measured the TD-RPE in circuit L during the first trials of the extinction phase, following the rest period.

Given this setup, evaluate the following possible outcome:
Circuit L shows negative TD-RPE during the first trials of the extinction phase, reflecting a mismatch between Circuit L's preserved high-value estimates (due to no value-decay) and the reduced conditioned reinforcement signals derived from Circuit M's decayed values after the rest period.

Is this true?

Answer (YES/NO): YES